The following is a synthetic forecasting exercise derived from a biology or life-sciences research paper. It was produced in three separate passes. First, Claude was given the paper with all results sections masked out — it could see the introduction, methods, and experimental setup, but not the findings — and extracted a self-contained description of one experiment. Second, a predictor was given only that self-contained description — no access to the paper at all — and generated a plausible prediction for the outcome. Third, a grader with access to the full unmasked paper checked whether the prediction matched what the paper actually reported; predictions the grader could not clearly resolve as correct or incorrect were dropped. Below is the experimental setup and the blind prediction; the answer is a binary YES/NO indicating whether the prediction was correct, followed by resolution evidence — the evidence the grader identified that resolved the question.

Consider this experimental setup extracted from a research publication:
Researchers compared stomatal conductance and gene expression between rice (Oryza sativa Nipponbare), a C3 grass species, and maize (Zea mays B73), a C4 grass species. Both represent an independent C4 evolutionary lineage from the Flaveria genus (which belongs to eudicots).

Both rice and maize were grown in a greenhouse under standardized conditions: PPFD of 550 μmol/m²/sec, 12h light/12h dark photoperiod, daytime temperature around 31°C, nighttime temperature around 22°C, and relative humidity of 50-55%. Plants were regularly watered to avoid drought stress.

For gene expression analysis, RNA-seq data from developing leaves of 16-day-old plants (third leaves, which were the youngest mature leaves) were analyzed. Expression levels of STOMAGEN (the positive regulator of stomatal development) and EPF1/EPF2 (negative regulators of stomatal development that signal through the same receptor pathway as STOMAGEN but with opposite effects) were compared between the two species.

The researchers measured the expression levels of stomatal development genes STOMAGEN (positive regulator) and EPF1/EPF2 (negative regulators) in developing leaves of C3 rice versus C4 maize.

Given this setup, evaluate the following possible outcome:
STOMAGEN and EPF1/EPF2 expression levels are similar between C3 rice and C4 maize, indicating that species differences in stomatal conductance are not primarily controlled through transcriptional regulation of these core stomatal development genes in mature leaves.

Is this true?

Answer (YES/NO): NO